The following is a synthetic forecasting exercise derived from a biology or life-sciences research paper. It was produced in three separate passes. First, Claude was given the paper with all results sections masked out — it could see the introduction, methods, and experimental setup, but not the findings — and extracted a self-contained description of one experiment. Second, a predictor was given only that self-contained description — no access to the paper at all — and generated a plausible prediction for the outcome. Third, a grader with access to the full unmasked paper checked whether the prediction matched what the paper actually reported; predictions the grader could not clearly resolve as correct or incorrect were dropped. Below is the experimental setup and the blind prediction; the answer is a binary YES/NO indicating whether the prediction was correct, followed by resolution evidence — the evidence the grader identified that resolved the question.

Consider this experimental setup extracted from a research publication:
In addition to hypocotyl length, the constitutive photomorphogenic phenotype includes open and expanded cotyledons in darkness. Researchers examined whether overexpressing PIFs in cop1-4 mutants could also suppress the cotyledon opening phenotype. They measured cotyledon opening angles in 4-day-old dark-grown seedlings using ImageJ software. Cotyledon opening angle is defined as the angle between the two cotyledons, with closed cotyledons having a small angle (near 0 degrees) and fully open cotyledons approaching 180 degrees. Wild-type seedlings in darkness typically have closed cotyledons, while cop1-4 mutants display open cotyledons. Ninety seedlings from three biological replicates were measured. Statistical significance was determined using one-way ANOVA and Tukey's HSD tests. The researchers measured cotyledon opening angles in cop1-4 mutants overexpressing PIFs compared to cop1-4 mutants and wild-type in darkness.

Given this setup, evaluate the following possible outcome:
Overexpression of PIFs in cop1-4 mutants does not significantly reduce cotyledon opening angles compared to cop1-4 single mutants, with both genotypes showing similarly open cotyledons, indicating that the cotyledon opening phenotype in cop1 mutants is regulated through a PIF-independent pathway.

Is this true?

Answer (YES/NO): NO